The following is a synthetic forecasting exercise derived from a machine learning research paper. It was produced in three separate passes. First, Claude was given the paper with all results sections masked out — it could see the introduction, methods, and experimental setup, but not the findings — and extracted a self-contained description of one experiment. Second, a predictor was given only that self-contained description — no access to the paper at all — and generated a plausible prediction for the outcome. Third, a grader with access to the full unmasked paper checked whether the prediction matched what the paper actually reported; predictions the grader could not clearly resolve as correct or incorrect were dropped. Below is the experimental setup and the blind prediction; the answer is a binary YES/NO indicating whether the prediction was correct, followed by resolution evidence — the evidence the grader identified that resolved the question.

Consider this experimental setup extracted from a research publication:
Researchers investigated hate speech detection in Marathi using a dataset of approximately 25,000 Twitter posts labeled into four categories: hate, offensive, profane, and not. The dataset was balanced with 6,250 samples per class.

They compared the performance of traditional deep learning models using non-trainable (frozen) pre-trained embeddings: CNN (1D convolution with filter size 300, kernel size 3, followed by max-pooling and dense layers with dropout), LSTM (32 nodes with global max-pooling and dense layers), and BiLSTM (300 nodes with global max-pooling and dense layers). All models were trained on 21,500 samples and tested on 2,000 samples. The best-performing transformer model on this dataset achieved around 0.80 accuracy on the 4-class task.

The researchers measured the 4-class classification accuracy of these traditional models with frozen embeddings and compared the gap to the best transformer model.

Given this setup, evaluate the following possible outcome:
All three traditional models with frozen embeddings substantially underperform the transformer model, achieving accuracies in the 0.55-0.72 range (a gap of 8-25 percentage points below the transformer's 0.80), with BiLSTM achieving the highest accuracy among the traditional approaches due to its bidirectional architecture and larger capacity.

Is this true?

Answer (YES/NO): NO